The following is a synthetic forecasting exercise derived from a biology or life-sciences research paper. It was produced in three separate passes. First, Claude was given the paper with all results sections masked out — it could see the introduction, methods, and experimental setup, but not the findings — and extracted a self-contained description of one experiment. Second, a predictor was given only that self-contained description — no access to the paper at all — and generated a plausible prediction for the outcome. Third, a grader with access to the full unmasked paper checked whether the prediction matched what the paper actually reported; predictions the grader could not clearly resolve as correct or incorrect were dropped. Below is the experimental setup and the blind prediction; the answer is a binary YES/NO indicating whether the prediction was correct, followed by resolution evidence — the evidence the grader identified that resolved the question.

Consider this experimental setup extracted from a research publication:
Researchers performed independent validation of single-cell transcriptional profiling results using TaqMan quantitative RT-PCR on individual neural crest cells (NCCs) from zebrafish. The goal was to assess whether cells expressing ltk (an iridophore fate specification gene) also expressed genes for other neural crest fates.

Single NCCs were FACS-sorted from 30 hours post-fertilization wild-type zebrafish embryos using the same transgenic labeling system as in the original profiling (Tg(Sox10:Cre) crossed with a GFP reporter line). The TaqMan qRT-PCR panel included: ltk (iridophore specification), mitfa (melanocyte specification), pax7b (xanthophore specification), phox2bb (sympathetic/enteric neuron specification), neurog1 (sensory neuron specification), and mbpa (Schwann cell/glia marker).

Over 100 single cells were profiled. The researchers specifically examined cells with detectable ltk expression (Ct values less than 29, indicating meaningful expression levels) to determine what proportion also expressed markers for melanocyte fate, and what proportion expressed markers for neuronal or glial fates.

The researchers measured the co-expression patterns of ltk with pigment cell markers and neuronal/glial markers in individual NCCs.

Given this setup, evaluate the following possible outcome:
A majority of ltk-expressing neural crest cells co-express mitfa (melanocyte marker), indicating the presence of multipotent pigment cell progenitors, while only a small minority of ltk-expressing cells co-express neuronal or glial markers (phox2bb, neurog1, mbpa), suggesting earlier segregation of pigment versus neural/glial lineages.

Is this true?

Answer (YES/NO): NO